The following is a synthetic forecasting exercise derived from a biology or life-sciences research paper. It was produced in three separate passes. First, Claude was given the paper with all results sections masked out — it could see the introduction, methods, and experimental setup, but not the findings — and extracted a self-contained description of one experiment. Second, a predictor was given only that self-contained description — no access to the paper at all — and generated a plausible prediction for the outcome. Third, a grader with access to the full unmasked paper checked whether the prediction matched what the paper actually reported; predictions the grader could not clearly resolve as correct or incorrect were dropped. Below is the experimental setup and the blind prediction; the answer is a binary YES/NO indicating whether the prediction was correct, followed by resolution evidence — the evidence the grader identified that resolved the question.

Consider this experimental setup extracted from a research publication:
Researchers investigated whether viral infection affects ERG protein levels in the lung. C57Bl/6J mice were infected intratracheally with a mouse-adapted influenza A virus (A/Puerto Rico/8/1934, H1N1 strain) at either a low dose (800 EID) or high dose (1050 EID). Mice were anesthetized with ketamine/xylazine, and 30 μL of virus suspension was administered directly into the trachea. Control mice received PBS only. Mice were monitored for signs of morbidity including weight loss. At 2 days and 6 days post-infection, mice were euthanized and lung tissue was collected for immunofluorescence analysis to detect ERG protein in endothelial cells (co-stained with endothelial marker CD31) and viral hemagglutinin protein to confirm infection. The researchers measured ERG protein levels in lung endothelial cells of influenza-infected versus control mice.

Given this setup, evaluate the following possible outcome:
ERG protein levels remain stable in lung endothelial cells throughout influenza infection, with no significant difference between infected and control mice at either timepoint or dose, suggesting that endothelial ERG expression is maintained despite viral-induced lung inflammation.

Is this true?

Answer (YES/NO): NO